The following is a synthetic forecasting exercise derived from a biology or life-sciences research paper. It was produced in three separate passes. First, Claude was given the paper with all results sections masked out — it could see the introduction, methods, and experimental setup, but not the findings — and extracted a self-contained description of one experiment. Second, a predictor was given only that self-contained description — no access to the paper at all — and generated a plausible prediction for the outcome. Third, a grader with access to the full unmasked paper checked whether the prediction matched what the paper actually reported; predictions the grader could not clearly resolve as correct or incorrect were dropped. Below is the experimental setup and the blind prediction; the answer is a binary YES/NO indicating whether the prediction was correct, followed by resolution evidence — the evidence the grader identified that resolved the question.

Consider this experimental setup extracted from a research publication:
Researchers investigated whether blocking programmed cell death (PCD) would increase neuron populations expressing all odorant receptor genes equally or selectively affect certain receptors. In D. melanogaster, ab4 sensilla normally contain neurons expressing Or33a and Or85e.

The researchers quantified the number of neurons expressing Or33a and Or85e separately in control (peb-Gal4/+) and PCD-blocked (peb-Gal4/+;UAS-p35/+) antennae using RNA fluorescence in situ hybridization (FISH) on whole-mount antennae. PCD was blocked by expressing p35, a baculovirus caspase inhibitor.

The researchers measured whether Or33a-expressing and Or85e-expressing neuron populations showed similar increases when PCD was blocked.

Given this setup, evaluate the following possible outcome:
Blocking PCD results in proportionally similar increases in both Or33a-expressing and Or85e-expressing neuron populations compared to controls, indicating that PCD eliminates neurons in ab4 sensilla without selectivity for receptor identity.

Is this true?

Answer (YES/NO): NO